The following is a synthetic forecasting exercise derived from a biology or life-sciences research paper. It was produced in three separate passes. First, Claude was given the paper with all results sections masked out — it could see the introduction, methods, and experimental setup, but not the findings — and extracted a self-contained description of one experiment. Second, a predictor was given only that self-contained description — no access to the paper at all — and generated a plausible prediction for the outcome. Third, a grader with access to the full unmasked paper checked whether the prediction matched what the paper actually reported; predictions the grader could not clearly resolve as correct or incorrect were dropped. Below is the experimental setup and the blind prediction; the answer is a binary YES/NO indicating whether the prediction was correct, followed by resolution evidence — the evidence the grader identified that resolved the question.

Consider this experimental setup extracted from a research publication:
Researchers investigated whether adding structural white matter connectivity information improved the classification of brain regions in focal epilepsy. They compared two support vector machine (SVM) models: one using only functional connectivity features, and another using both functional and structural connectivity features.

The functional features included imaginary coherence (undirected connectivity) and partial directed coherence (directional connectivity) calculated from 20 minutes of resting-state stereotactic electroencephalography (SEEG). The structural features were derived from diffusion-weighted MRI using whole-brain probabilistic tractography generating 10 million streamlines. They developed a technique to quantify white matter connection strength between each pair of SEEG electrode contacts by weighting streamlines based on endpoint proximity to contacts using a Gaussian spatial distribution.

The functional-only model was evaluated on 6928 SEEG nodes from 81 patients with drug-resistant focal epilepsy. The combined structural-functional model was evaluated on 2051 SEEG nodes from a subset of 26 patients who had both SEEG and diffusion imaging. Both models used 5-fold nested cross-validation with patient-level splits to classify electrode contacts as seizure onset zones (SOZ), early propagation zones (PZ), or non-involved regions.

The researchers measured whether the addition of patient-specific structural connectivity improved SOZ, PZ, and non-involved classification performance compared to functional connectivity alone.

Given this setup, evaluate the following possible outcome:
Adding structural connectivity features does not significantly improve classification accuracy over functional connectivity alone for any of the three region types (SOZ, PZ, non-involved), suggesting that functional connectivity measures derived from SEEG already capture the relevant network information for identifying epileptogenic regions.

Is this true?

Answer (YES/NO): NO